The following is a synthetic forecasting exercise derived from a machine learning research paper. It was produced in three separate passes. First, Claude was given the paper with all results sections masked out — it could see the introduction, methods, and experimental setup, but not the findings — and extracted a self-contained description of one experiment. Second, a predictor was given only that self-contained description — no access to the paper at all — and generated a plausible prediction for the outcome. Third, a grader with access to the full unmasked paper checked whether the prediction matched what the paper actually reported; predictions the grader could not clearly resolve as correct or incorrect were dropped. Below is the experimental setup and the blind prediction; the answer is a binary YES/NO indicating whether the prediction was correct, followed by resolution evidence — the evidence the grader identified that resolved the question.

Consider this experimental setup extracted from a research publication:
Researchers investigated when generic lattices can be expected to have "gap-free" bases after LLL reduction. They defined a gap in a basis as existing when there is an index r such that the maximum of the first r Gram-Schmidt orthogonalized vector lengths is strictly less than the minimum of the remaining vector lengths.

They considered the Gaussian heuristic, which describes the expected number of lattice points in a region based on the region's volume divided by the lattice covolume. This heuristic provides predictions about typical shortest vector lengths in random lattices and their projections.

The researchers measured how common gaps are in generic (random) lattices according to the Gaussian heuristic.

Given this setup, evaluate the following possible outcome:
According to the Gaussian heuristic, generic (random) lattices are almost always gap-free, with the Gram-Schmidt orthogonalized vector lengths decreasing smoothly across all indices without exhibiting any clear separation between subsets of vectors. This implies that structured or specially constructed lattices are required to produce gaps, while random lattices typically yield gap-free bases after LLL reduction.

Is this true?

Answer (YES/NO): YES